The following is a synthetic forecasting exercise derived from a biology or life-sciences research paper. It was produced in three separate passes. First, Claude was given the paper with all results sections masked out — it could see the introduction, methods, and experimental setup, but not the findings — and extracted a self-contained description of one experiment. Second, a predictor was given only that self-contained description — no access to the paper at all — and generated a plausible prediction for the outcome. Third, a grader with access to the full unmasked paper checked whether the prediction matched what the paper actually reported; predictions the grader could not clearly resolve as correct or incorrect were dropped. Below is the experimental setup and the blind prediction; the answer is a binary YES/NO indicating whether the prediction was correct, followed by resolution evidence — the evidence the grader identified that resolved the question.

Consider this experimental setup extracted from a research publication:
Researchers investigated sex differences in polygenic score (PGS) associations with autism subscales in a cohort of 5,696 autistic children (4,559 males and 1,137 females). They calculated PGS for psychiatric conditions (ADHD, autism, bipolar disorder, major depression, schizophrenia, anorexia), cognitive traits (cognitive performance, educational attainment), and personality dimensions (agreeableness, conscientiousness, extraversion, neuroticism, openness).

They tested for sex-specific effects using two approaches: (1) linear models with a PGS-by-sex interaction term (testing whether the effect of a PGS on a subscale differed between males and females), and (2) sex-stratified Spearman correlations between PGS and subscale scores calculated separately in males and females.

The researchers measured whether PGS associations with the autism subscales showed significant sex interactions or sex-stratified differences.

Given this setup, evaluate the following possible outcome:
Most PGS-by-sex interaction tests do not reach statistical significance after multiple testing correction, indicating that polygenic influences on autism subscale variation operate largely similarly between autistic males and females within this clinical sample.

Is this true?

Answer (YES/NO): YES